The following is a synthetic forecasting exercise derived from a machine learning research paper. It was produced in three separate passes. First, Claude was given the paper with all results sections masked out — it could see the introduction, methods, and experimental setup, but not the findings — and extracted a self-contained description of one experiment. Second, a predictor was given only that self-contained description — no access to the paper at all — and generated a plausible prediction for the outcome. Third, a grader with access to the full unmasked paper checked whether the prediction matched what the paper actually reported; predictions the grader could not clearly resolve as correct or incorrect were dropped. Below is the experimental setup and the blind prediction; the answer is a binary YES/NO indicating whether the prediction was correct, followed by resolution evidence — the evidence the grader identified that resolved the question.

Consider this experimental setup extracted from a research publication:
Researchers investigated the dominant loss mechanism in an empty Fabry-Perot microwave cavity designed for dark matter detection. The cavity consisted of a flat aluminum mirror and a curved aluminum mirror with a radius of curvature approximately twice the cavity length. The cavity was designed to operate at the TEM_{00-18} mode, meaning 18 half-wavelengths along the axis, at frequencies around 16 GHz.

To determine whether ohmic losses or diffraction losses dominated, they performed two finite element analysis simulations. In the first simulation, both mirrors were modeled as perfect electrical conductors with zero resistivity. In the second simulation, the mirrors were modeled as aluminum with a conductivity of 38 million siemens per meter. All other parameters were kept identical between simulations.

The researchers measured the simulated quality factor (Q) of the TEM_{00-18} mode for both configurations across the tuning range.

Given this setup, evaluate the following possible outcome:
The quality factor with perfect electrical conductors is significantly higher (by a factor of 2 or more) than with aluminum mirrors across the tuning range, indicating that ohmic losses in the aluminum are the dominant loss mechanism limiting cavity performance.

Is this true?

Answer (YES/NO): NO